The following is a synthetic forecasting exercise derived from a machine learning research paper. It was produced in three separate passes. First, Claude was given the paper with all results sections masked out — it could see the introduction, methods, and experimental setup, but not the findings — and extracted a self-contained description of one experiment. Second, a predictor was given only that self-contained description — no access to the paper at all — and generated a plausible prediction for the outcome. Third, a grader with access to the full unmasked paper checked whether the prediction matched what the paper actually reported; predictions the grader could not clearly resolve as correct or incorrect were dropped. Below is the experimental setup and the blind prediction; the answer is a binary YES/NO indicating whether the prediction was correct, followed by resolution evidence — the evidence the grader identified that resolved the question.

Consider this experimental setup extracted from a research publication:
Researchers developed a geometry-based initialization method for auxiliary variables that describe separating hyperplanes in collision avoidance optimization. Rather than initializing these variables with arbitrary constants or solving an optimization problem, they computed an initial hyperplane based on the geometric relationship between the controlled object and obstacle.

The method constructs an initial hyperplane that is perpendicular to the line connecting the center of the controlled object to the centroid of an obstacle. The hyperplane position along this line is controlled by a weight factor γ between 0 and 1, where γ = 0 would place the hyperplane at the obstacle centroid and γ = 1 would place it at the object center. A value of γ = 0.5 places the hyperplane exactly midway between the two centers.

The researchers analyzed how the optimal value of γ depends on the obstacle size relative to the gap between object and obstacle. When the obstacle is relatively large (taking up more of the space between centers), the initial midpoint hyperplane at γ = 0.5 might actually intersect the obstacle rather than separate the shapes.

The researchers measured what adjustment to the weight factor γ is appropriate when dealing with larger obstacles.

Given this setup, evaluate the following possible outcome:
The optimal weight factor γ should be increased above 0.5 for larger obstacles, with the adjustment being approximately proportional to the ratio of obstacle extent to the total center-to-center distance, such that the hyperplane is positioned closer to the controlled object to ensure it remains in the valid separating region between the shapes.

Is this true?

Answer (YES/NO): NO